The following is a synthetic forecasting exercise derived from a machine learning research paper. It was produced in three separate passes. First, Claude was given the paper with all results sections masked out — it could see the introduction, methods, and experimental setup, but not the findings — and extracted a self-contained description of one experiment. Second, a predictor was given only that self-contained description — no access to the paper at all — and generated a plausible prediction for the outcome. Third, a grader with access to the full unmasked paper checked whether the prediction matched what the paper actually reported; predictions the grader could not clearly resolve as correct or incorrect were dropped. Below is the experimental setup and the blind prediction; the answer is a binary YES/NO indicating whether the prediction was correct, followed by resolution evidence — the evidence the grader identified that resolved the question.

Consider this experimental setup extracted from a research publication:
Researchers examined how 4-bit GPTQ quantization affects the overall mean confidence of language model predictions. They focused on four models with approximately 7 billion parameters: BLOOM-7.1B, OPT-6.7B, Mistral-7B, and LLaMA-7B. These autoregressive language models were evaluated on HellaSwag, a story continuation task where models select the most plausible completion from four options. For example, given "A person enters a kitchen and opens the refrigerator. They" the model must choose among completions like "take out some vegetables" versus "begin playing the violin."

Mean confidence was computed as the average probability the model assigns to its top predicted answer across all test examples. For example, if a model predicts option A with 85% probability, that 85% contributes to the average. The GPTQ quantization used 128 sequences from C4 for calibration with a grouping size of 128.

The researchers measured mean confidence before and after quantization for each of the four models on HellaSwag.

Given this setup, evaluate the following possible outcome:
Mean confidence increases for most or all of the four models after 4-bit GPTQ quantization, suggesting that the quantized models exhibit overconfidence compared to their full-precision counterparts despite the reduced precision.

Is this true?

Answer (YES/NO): NO